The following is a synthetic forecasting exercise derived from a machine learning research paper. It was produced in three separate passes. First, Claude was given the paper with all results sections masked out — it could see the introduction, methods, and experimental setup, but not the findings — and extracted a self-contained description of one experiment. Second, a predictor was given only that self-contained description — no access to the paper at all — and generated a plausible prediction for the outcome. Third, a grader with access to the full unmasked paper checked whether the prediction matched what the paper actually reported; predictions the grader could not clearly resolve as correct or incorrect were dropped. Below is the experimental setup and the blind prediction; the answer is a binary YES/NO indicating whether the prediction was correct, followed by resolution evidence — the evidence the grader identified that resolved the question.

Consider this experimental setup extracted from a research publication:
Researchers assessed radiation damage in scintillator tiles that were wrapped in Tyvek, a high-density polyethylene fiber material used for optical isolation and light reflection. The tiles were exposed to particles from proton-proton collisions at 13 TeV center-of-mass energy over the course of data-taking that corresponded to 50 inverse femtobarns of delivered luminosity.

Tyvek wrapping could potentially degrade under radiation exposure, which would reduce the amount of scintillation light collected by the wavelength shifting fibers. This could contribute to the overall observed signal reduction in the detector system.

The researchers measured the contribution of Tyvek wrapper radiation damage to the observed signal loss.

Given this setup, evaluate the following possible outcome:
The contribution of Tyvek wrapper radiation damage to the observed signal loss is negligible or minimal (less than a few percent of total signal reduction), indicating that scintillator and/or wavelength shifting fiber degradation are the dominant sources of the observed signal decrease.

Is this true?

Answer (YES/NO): YES